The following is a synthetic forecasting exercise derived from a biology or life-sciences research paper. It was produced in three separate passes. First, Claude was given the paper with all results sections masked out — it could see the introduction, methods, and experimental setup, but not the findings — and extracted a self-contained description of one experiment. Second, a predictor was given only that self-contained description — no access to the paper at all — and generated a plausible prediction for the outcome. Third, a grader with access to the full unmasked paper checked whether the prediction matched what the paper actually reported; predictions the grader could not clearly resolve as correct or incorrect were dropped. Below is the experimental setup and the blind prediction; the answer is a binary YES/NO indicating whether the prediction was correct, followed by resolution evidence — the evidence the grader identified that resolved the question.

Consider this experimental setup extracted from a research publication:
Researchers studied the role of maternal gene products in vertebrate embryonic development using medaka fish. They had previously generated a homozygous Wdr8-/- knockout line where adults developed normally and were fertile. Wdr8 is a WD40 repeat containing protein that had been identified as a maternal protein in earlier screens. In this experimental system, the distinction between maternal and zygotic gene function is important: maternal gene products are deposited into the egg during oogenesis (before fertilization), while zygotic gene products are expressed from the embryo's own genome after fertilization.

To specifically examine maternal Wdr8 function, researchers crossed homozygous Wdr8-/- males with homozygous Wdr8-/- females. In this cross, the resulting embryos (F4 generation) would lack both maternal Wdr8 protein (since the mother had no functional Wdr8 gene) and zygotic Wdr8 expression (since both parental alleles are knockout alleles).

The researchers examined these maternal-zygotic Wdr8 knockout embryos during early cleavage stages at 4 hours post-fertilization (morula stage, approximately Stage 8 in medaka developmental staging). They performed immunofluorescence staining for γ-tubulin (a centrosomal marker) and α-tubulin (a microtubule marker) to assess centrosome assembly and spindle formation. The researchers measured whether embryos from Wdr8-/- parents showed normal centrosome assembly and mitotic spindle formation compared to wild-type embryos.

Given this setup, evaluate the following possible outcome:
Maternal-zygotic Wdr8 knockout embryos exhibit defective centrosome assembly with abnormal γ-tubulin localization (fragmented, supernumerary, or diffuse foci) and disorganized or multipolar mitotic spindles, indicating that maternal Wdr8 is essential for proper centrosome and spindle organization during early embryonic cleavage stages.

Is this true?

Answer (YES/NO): YES